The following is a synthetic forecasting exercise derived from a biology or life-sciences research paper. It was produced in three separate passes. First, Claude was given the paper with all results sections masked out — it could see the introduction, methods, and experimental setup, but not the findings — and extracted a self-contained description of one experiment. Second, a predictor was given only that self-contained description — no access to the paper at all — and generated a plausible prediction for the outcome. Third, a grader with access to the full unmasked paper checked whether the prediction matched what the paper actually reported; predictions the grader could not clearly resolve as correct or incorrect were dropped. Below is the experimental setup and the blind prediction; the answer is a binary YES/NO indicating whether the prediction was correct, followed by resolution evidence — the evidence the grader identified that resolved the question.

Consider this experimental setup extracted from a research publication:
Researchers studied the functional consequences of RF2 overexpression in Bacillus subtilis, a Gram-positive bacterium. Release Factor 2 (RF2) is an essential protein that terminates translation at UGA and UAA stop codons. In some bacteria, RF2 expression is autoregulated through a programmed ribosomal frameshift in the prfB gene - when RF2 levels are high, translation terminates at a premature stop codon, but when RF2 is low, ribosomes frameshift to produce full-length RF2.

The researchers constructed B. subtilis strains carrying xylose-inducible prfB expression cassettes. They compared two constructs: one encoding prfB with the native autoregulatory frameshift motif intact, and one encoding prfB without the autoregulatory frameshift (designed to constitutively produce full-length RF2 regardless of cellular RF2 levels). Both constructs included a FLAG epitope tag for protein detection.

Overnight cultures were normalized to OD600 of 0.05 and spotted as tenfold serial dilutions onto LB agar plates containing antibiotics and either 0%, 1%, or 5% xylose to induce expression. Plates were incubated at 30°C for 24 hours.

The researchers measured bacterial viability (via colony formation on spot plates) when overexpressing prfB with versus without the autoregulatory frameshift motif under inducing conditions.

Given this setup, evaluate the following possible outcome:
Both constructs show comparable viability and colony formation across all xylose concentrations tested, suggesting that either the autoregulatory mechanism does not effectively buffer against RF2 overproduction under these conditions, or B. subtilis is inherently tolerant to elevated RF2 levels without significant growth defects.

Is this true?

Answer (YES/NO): NO